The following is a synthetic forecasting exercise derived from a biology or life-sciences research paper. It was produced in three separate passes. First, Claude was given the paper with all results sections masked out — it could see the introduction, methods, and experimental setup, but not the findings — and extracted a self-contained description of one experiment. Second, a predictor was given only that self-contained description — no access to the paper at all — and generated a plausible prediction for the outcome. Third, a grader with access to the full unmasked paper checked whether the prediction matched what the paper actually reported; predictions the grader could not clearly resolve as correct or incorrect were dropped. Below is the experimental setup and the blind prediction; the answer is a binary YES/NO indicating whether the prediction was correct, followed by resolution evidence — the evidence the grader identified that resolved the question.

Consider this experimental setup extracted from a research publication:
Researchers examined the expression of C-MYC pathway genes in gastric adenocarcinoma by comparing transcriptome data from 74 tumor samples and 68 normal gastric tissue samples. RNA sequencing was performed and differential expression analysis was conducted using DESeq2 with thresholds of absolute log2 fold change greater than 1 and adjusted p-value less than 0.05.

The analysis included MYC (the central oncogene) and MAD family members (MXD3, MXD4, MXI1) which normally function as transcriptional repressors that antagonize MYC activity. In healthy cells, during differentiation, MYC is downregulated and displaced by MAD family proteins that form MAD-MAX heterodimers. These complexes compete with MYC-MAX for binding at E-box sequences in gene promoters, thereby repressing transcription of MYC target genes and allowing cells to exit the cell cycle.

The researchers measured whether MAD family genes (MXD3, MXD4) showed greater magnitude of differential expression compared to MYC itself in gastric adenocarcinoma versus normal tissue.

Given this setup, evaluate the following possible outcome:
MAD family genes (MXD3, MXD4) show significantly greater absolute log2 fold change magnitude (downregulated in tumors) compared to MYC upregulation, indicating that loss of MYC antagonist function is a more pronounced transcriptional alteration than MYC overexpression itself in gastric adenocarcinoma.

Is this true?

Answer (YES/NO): YES